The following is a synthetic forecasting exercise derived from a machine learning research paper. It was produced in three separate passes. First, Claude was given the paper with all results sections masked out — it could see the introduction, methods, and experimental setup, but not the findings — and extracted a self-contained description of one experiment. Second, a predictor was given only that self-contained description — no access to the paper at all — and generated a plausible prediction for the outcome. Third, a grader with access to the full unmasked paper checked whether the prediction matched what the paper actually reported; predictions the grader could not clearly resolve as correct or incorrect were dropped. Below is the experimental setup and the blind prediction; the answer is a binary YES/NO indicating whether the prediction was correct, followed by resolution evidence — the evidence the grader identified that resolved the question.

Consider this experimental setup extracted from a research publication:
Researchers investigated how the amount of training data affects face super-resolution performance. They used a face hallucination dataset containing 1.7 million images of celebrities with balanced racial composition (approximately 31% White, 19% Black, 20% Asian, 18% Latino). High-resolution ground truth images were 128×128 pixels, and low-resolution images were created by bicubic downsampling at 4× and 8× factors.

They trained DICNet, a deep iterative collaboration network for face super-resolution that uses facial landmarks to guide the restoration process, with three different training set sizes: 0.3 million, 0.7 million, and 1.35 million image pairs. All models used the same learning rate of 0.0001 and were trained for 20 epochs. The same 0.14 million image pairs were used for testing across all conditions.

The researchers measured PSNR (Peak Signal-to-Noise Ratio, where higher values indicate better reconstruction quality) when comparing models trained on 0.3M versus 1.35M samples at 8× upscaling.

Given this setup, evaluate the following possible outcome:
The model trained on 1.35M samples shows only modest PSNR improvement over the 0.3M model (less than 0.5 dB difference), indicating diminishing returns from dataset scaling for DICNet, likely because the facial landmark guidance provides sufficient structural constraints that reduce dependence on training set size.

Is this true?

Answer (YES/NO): NO